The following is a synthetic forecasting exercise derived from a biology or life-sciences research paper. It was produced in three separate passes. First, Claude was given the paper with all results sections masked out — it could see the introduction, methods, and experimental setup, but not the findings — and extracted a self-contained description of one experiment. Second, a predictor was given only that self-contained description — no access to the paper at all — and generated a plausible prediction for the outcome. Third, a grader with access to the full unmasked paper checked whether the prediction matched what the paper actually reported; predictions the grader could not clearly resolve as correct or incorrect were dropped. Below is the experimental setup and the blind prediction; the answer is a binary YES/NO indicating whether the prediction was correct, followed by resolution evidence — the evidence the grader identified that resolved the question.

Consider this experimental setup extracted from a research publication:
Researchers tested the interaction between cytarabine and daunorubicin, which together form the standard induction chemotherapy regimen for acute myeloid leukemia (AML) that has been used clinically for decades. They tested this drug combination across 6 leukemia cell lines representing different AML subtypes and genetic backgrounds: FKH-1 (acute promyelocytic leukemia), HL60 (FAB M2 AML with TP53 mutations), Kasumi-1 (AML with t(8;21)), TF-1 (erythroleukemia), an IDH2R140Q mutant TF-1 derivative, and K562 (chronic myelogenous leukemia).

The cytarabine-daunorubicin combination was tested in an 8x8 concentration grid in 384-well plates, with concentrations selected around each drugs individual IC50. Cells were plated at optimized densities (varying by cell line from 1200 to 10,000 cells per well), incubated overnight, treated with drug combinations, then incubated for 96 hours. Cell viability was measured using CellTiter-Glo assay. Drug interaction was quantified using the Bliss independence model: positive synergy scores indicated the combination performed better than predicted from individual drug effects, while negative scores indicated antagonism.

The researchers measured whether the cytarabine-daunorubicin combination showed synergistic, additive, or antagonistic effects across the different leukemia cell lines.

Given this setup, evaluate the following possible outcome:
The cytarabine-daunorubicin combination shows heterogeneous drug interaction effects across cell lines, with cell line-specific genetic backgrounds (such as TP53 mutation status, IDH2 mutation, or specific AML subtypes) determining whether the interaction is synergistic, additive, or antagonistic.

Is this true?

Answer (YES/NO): YES